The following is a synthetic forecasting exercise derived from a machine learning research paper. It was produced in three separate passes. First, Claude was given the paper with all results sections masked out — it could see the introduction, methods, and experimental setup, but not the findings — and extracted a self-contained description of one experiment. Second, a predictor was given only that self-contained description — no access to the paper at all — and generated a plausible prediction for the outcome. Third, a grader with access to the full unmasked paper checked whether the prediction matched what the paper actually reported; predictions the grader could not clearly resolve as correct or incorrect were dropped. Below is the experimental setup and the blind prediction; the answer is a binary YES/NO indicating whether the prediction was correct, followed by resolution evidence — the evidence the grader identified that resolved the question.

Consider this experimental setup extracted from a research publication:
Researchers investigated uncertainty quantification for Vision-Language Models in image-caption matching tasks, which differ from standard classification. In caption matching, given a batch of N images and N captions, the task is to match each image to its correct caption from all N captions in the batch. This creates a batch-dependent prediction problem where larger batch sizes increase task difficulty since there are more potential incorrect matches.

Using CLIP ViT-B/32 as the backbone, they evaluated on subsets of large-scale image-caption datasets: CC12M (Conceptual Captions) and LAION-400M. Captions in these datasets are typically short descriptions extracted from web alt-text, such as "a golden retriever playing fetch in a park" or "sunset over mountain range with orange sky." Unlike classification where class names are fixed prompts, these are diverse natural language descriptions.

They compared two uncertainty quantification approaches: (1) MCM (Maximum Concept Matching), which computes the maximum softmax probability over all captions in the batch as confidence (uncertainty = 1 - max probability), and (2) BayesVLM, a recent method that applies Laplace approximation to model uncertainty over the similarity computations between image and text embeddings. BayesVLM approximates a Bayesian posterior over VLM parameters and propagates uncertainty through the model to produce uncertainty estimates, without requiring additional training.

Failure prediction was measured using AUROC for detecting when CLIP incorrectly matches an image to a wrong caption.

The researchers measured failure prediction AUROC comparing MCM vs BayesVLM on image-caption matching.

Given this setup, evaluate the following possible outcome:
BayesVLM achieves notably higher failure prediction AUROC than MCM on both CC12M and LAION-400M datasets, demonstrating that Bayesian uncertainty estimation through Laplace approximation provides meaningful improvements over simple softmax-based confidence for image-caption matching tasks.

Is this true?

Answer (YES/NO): YES